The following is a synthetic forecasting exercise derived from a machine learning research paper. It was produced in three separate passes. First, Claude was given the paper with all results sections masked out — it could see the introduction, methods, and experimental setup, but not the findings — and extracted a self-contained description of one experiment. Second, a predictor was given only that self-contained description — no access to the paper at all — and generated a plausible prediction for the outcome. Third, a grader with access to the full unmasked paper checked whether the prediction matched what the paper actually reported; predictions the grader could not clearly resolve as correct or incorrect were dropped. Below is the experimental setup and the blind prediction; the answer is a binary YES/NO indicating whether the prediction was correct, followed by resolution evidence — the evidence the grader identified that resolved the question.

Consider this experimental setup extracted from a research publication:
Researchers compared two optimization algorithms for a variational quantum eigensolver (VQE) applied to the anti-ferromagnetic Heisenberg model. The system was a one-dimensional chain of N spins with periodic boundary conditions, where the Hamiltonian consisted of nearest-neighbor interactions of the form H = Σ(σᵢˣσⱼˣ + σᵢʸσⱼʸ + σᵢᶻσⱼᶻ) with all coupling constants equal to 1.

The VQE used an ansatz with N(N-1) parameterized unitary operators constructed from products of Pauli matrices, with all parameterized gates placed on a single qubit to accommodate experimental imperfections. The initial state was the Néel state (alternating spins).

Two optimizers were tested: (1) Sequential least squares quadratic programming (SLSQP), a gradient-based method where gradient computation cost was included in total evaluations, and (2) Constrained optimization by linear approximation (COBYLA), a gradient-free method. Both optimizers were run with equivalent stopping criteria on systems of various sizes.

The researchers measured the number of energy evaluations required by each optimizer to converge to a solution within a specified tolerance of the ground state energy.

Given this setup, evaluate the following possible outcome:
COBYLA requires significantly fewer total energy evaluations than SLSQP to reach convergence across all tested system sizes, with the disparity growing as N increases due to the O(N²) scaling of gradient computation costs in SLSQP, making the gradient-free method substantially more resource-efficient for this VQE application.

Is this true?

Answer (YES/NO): NO